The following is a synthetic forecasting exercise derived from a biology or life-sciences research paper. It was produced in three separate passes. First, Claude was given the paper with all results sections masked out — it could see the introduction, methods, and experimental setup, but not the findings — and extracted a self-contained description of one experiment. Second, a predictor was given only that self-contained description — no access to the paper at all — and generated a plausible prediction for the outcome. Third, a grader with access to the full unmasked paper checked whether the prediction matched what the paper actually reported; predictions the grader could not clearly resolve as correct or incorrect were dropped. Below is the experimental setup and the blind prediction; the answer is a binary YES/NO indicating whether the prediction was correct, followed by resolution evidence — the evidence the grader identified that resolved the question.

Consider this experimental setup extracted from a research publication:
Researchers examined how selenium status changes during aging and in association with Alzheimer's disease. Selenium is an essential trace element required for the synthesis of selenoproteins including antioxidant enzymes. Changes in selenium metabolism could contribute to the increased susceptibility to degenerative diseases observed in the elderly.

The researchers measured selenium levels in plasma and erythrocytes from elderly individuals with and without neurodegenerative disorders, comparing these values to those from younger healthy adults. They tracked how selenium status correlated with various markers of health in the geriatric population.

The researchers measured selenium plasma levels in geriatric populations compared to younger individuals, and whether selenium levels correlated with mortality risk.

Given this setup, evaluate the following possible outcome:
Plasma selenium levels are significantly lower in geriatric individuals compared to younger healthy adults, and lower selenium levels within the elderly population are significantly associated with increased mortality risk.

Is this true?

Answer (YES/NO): YES